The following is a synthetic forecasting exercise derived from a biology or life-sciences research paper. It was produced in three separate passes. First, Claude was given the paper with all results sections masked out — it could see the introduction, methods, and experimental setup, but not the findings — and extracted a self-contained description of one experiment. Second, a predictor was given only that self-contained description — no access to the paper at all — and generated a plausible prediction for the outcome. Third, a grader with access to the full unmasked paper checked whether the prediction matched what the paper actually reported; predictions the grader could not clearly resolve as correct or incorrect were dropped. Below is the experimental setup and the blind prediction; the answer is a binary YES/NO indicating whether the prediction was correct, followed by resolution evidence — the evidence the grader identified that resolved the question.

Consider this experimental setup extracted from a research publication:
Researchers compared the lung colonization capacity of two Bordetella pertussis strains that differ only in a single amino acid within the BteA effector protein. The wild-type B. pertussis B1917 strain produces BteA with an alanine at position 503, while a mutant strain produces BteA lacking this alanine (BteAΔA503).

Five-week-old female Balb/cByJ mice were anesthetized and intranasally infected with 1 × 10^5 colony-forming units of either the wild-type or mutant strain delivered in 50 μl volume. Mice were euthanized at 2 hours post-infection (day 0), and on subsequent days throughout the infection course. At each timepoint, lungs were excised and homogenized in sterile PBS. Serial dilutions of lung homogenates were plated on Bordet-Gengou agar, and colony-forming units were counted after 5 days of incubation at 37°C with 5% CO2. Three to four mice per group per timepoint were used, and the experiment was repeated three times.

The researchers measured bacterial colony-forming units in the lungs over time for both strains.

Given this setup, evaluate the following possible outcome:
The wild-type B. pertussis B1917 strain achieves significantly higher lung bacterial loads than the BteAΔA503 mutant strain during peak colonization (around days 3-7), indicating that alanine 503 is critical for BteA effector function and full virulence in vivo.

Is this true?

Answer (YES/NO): NO